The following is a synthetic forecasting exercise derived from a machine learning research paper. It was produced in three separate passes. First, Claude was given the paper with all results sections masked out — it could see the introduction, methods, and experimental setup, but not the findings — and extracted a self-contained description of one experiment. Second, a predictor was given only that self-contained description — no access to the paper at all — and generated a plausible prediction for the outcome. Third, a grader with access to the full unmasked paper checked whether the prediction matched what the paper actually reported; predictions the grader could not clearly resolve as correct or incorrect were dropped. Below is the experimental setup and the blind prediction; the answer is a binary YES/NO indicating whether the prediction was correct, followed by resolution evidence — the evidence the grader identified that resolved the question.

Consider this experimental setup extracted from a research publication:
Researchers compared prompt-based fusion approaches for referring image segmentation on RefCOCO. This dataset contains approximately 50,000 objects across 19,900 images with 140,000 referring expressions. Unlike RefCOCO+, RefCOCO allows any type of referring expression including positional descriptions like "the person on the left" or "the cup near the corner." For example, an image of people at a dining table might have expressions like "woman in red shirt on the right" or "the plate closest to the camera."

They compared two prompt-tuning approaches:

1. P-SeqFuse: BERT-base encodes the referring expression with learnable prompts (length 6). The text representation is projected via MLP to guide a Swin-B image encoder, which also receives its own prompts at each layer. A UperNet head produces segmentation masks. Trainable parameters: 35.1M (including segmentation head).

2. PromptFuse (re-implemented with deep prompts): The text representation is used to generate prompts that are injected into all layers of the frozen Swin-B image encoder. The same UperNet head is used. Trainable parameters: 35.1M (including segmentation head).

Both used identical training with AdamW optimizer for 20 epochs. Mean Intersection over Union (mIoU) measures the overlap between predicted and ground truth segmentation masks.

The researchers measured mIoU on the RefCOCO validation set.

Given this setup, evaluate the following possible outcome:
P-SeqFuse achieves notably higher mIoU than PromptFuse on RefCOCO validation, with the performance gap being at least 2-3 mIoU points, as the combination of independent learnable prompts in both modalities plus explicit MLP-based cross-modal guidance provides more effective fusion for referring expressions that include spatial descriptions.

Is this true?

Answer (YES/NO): YES